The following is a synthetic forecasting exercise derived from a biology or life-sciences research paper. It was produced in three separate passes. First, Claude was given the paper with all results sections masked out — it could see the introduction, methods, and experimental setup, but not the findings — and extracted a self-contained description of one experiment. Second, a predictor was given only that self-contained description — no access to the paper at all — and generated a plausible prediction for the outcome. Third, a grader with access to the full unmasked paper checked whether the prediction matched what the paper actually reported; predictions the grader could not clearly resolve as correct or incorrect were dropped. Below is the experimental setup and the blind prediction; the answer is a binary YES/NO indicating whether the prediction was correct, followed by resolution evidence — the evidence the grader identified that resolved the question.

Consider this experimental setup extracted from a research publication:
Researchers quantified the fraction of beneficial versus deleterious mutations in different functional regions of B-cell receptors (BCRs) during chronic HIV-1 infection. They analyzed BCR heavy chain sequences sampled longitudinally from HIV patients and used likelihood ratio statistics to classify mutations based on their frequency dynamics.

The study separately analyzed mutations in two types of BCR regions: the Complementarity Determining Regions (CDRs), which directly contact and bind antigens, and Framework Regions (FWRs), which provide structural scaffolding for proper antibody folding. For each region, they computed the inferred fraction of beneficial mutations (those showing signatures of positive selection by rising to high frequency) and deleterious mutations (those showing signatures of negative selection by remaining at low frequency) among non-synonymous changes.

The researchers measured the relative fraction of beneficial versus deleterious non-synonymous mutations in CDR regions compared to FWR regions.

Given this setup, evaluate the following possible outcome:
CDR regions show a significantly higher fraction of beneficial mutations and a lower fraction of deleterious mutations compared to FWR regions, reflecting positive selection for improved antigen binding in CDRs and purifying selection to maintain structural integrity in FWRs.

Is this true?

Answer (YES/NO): YES